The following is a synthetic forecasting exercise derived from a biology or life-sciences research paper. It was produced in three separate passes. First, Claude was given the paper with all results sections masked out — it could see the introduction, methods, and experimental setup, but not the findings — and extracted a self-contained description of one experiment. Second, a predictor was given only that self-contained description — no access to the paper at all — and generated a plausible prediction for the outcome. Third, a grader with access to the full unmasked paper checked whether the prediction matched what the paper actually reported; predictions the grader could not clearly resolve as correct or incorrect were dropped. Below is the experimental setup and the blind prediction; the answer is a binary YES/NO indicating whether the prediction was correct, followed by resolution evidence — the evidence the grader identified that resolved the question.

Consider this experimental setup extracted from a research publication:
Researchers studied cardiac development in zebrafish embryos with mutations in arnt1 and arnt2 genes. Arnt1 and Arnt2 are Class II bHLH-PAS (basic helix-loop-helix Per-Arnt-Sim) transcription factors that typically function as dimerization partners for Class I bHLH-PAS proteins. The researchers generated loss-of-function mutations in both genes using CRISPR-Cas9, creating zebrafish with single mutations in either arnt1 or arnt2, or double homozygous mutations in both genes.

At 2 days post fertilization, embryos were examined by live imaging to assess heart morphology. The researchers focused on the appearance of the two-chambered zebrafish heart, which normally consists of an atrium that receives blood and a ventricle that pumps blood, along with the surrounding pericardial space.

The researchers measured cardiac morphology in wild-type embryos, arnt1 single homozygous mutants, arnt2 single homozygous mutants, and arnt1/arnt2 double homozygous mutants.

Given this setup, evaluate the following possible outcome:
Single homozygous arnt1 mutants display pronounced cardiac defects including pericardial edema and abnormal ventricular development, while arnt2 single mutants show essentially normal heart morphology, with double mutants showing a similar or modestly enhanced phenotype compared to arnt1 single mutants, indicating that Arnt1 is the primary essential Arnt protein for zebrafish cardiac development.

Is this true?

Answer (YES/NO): NO